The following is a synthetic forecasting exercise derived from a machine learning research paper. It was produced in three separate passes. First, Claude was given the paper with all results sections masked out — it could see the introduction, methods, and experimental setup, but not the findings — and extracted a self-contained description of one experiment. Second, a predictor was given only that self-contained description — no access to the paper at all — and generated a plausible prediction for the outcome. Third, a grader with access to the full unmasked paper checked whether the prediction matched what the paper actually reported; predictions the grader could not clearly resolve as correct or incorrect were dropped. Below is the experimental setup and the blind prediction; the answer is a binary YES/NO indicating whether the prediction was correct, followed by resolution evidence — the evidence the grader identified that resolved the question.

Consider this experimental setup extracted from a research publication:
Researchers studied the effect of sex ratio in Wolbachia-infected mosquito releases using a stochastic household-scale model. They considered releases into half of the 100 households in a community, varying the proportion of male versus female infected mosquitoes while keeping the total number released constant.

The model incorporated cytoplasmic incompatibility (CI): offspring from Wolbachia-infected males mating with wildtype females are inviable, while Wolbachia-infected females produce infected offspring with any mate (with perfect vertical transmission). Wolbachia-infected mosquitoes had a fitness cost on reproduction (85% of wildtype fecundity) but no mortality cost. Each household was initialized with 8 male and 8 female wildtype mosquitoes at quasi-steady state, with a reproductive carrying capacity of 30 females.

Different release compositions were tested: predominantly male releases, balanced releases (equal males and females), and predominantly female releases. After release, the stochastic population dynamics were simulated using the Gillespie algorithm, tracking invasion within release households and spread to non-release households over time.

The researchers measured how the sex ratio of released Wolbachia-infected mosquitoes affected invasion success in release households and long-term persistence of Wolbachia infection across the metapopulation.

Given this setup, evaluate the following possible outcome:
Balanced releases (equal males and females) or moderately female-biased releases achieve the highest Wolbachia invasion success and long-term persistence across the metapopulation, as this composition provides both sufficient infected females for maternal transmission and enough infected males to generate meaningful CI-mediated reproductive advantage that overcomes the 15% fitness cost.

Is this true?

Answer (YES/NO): NO